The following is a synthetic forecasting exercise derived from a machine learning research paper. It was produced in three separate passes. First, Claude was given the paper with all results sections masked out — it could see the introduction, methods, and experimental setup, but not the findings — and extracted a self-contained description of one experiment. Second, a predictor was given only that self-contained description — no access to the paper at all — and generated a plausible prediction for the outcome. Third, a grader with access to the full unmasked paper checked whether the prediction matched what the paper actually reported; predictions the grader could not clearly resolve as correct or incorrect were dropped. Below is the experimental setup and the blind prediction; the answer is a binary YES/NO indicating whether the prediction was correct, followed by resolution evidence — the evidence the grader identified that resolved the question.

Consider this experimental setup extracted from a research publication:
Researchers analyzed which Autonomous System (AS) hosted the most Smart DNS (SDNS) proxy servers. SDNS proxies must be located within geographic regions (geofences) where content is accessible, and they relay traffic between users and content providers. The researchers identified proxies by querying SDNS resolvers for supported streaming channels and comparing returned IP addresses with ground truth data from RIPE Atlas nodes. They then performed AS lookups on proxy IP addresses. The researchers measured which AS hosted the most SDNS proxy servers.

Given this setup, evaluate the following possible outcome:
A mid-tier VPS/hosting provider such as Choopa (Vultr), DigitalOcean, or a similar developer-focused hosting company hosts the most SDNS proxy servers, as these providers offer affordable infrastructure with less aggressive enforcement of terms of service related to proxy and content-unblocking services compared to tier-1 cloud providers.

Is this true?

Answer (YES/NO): YES